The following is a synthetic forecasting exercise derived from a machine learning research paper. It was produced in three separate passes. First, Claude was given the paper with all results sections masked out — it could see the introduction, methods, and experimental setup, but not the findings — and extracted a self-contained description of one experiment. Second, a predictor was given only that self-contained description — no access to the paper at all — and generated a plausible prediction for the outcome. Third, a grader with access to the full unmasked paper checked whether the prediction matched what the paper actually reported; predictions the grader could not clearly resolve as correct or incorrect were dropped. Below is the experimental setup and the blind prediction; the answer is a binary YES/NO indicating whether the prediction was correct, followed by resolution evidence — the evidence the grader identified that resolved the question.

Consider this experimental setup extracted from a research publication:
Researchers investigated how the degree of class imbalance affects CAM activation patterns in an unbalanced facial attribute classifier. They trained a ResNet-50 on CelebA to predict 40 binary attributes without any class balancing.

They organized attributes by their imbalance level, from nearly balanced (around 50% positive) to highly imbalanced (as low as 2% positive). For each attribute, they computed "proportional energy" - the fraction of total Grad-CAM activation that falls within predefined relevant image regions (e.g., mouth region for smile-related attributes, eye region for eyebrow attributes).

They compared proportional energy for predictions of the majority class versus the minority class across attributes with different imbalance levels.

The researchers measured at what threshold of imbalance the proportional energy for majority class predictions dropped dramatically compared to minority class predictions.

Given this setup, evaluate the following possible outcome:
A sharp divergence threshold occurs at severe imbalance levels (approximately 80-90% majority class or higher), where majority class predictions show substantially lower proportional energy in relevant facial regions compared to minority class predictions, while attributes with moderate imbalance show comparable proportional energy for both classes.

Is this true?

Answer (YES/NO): NO